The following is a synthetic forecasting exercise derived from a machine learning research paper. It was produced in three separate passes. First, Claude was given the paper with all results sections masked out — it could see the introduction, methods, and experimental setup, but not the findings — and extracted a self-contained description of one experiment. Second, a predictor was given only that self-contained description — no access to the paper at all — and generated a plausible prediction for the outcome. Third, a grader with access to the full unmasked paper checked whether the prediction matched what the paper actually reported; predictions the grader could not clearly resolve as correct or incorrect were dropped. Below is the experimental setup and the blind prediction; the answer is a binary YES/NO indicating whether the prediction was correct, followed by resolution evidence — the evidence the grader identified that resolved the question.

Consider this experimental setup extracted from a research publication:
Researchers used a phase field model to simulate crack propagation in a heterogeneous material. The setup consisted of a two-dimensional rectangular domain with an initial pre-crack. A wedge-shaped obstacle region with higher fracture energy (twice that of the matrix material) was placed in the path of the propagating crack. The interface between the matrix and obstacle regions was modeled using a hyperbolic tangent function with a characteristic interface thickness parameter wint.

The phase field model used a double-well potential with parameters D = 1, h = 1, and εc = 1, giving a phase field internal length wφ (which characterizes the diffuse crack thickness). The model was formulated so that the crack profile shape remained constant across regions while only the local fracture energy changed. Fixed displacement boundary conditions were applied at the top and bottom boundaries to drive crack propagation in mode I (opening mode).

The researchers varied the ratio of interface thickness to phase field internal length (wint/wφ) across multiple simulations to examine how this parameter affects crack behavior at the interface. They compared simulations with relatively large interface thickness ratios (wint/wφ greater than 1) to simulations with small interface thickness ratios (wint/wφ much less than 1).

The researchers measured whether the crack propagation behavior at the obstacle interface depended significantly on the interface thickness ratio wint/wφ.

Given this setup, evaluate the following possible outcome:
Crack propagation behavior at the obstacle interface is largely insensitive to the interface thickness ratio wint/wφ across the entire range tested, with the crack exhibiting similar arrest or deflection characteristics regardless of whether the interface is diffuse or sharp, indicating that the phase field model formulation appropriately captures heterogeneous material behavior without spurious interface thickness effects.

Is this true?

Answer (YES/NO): NO